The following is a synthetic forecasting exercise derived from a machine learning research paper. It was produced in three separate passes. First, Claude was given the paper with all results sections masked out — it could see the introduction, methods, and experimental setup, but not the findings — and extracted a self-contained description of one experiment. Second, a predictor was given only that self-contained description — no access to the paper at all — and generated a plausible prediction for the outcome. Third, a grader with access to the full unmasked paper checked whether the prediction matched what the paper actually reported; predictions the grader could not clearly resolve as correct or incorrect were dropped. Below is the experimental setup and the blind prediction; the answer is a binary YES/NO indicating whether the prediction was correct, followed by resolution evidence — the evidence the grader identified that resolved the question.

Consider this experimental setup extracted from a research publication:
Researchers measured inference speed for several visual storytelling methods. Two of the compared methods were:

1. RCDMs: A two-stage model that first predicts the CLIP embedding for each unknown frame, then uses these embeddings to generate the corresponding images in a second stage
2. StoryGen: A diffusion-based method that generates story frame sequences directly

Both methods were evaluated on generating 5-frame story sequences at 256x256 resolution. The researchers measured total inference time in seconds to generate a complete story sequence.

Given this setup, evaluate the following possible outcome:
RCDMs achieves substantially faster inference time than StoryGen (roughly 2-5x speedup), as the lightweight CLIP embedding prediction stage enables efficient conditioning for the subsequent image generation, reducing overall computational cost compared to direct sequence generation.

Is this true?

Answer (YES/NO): NO